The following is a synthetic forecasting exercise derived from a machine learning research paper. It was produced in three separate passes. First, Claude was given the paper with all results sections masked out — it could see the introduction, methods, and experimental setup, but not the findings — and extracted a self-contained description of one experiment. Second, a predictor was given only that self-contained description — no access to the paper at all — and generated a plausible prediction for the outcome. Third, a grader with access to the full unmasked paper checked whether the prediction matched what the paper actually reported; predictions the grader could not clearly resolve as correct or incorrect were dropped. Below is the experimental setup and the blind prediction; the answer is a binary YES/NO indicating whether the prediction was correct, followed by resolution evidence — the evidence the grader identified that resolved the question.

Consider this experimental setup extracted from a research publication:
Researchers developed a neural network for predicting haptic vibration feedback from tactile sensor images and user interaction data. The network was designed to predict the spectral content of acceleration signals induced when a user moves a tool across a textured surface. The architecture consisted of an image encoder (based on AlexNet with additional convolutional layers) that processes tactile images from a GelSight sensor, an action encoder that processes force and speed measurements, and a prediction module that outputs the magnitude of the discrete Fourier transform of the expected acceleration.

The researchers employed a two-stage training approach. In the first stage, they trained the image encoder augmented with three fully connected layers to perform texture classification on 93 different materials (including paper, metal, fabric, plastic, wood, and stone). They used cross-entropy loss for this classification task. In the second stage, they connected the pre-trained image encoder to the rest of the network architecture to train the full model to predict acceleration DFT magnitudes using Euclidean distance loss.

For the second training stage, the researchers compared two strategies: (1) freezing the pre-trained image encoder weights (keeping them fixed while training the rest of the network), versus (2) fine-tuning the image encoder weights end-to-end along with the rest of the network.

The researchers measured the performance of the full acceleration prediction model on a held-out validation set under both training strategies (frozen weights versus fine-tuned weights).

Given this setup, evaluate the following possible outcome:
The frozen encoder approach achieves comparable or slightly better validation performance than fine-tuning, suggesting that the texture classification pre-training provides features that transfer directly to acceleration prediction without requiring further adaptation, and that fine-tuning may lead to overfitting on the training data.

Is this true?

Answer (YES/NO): YES